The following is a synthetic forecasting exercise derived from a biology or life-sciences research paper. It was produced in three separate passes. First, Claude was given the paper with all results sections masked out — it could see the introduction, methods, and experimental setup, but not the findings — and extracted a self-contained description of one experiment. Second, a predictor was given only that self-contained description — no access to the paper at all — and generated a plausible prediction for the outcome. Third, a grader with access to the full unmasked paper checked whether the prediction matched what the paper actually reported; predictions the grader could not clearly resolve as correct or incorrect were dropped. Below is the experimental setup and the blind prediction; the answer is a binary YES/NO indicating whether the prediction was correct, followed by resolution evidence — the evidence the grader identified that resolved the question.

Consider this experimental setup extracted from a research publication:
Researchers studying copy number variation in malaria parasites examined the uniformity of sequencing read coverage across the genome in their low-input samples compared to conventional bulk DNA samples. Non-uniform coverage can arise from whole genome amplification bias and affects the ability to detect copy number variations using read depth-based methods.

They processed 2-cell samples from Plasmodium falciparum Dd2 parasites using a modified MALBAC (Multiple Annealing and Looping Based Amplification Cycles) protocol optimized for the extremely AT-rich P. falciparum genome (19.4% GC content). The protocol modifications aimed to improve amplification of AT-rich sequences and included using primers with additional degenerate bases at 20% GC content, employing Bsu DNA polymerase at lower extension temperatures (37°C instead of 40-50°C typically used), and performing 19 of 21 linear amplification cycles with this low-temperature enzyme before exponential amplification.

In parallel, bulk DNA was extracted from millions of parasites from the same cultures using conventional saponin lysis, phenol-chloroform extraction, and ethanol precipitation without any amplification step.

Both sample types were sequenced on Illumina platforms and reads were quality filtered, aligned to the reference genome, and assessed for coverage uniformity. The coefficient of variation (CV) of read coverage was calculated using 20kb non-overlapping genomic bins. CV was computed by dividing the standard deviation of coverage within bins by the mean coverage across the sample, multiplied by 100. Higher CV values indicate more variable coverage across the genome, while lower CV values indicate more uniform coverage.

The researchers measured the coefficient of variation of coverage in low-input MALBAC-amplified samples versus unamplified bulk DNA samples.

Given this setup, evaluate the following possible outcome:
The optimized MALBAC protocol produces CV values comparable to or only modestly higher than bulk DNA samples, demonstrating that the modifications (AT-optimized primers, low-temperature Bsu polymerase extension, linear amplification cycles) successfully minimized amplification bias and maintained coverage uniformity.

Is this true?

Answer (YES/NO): NO